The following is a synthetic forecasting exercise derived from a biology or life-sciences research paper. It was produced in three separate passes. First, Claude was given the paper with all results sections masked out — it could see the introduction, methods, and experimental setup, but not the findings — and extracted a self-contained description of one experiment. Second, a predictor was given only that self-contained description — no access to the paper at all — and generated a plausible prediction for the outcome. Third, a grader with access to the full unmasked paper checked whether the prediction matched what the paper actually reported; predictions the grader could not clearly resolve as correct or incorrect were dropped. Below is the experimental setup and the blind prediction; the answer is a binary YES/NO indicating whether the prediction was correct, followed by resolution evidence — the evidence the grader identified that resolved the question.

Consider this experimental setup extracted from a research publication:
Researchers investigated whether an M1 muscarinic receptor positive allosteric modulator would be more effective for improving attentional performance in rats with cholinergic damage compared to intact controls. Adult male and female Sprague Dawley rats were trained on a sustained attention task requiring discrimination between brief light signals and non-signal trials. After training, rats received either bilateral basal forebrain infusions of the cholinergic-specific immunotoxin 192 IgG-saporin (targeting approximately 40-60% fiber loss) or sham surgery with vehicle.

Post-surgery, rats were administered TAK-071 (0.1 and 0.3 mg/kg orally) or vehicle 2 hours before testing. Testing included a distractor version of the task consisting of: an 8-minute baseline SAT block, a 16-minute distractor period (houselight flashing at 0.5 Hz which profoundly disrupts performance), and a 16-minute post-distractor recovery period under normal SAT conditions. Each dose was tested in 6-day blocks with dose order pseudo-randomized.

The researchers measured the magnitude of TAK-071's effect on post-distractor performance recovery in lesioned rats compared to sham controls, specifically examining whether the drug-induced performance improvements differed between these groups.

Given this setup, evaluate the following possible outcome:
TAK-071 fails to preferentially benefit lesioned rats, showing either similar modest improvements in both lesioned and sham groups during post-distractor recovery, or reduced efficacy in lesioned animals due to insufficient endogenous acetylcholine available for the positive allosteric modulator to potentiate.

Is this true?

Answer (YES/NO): NO